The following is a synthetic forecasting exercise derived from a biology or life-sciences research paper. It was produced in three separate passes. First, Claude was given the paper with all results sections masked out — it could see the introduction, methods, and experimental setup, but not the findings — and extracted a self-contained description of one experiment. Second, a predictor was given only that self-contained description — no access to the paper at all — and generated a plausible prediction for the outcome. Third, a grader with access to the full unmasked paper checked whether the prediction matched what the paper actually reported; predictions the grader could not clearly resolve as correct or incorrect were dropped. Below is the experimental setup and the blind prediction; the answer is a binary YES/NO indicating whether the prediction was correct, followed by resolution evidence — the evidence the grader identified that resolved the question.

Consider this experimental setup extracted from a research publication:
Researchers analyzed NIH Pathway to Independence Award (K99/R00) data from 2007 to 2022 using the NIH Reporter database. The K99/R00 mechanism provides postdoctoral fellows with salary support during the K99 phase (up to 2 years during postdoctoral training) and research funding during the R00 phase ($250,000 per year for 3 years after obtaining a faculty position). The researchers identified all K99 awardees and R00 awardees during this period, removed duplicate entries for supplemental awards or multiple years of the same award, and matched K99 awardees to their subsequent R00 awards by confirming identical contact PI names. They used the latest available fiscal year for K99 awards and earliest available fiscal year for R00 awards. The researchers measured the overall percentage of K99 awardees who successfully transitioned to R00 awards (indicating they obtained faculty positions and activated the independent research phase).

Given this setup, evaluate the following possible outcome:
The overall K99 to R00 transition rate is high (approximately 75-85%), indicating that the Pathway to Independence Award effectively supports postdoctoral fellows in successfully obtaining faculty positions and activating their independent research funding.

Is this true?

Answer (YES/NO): YES